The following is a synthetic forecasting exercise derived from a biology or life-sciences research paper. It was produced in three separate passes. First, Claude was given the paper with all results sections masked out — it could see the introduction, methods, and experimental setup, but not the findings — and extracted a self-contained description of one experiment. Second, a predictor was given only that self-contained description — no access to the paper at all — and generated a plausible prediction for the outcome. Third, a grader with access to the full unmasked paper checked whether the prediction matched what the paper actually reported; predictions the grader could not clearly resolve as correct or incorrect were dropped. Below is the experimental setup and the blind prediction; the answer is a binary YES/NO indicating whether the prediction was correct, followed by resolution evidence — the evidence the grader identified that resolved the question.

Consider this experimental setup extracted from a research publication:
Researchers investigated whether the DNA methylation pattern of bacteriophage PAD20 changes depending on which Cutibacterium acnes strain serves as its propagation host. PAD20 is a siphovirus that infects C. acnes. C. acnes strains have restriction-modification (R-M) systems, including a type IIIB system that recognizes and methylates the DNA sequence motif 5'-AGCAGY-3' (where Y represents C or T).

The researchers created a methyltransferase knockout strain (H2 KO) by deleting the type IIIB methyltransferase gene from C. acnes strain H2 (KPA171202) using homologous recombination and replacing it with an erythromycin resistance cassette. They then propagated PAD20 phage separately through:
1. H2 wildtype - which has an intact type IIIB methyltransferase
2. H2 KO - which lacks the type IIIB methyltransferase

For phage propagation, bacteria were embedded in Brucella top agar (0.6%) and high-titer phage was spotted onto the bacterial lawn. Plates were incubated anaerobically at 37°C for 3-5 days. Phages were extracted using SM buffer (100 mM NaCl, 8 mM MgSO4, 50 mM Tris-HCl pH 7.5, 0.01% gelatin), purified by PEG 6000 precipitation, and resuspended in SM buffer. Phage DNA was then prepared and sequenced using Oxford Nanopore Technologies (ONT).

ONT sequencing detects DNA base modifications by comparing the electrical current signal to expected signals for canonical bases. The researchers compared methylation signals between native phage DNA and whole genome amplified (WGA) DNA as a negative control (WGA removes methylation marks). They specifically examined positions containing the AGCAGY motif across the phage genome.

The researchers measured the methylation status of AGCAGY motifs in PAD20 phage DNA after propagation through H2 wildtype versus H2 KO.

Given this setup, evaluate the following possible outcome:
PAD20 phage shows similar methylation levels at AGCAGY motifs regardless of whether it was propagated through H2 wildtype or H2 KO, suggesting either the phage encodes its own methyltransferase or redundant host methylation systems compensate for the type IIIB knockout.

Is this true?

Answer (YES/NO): NO